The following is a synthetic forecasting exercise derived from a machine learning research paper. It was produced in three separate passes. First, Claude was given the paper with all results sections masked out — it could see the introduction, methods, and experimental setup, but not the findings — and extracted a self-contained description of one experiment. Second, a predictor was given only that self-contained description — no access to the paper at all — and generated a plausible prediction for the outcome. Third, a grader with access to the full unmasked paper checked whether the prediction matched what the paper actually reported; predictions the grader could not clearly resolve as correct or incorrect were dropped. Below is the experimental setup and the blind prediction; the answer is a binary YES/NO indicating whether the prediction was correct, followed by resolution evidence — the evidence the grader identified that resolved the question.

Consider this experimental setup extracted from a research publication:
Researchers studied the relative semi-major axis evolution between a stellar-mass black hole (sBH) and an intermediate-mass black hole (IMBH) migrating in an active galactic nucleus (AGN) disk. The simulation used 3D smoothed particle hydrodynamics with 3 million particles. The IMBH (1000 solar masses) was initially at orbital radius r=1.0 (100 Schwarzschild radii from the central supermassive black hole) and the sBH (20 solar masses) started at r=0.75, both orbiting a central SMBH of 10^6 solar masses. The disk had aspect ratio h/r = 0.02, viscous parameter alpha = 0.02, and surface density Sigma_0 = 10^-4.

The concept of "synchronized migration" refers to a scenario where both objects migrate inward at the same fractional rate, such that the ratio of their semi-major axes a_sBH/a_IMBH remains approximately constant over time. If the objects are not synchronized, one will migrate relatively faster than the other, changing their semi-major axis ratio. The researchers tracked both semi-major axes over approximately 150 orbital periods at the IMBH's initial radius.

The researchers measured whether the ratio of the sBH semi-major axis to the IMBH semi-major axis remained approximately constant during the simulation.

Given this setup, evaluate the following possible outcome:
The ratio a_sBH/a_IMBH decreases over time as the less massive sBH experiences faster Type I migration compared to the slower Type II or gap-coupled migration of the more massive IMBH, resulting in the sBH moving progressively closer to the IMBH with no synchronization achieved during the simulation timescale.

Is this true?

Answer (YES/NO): NO